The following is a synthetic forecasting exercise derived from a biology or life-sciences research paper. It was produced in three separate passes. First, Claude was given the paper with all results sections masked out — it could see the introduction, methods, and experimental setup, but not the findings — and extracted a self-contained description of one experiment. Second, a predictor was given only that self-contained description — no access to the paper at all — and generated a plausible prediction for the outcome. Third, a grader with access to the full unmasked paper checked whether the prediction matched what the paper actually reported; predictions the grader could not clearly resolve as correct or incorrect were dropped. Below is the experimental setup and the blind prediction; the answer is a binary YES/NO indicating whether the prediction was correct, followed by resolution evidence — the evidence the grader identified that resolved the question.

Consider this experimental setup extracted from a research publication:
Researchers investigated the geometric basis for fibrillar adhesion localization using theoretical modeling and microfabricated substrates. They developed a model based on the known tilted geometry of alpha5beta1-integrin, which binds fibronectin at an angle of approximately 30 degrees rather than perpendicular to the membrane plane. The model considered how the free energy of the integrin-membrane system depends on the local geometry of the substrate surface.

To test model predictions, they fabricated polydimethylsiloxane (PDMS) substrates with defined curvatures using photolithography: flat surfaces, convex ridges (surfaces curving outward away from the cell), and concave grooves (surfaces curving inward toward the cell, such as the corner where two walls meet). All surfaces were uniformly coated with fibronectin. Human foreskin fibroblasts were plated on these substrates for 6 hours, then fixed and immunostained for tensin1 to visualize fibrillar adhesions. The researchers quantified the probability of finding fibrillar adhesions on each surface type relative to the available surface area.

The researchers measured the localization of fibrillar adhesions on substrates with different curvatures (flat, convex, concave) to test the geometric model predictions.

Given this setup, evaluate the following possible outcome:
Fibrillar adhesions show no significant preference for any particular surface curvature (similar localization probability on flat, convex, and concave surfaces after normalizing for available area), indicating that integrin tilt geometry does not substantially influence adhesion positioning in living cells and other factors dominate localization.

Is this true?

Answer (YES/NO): NO